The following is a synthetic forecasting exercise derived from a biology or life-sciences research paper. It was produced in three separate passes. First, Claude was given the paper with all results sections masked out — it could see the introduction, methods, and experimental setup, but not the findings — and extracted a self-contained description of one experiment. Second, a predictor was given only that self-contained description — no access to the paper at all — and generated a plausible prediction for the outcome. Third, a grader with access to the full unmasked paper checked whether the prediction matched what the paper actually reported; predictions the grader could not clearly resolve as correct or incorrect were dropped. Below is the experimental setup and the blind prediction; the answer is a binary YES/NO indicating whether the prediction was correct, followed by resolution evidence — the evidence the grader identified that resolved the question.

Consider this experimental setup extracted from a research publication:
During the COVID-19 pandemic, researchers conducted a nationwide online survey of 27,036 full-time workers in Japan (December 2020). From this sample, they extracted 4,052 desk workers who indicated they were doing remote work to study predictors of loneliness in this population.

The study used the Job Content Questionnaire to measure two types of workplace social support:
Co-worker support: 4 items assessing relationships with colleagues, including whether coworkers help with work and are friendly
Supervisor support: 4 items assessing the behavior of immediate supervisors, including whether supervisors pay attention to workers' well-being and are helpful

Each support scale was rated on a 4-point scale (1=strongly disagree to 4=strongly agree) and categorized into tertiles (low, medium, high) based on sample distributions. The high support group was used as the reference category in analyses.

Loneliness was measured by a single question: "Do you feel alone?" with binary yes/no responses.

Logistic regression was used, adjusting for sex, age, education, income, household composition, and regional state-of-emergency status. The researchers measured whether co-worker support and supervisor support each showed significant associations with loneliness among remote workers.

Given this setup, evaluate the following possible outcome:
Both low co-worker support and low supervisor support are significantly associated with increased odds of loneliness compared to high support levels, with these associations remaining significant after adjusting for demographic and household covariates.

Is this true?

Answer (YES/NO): YES